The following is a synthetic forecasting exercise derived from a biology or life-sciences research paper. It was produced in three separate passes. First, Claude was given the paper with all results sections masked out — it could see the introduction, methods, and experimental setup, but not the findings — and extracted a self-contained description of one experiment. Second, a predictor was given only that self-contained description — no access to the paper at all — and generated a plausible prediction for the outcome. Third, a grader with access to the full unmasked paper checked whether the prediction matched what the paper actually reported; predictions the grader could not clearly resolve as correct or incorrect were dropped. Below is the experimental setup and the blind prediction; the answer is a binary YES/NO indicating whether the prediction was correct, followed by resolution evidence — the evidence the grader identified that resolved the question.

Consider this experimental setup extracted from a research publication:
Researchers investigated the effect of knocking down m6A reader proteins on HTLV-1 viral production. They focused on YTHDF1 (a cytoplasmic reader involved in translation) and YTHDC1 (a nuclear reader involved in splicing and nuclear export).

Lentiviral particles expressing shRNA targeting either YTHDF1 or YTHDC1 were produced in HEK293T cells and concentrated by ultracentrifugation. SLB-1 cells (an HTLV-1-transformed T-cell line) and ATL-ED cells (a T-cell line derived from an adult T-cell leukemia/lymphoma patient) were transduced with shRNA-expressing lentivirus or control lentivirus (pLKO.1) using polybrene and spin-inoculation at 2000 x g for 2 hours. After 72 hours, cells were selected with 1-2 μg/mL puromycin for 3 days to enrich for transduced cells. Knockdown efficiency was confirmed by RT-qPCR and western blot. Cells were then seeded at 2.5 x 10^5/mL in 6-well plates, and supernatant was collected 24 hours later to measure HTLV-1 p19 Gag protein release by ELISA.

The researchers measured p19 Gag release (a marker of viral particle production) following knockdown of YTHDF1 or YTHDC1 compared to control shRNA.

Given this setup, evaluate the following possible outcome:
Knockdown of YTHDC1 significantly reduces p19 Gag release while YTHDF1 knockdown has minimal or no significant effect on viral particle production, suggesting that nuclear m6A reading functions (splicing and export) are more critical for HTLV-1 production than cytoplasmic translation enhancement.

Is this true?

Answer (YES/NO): NO